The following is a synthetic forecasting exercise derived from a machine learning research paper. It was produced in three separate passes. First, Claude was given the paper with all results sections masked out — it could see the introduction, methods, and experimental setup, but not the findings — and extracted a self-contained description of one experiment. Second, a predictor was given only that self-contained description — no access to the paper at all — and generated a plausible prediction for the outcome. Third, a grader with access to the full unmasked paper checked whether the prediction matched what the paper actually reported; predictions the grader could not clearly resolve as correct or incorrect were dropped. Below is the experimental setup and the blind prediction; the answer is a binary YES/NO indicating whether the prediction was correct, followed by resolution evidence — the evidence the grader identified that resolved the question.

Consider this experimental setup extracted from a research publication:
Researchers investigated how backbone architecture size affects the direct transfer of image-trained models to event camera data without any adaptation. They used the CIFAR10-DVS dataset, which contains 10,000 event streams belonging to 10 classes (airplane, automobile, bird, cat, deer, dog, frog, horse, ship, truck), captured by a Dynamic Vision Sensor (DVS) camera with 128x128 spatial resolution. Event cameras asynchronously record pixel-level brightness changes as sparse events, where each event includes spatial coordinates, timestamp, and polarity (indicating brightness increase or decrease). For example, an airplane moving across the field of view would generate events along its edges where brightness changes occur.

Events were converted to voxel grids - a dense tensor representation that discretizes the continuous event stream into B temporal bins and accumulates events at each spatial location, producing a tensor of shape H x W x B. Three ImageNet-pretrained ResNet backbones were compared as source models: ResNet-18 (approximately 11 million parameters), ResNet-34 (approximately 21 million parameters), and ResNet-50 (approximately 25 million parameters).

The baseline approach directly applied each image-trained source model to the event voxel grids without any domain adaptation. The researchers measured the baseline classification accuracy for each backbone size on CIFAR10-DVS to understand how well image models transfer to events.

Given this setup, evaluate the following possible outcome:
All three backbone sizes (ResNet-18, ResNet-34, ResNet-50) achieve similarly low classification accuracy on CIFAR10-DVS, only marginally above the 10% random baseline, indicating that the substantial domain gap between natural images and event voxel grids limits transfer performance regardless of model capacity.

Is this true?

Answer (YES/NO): NO